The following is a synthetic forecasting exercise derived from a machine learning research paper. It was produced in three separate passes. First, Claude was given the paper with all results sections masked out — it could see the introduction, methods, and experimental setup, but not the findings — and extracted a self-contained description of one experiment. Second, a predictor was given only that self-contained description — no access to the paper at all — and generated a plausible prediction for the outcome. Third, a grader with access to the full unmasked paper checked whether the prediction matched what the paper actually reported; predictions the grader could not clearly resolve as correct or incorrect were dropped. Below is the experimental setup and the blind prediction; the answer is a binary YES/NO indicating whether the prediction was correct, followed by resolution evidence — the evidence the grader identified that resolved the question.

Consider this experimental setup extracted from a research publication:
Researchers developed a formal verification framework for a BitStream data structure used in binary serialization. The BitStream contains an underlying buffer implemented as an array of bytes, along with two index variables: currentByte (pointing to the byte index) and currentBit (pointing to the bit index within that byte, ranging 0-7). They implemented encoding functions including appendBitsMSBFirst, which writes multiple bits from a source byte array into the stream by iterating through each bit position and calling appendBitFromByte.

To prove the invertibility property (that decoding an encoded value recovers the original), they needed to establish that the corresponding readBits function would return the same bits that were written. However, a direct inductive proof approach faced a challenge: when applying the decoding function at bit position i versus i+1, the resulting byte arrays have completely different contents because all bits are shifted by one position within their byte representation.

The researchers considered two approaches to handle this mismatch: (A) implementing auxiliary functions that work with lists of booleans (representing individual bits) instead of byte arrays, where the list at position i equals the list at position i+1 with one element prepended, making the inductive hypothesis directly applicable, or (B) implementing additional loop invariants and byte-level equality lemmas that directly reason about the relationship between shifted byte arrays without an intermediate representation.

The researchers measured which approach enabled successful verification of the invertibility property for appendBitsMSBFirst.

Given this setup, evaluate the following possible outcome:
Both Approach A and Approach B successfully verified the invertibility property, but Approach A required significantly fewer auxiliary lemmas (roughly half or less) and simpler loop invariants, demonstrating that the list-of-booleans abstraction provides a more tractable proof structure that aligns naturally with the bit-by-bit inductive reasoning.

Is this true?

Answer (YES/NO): NO